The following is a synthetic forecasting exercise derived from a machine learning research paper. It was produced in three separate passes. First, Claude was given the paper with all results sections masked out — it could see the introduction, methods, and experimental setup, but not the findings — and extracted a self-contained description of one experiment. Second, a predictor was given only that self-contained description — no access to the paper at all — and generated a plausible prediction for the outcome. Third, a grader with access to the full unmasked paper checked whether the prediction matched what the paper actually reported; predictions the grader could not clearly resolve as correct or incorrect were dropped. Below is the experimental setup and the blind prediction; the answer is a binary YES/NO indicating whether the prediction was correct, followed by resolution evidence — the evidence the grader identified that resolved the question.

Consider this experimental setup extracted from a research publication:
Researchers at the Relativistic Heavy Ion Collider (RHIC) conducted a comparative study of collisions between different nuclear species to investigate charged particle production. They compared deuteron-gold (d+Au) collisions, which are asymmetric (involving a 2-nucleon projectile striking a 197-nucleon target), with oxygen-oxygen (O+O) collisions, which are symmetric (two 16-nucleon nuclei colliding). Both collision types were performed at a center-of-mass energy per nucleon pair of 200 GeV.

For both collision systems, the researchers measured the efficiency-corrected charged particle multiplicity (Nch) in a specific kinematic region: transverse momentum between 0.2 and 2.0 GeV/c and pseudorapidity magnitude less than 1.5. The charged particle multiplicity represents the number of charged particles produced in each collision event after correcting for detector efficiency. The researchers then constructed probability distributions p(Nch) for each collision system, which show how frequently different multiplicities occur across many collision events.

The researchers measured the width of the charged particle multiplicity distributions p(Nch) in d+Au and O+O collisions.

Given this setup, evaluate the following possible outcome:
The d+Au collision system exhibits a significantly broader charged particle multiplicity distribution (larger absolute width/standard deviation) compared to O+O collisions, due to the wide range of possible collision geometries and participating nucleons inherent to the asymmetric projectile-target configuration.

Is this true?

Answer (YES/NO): NO